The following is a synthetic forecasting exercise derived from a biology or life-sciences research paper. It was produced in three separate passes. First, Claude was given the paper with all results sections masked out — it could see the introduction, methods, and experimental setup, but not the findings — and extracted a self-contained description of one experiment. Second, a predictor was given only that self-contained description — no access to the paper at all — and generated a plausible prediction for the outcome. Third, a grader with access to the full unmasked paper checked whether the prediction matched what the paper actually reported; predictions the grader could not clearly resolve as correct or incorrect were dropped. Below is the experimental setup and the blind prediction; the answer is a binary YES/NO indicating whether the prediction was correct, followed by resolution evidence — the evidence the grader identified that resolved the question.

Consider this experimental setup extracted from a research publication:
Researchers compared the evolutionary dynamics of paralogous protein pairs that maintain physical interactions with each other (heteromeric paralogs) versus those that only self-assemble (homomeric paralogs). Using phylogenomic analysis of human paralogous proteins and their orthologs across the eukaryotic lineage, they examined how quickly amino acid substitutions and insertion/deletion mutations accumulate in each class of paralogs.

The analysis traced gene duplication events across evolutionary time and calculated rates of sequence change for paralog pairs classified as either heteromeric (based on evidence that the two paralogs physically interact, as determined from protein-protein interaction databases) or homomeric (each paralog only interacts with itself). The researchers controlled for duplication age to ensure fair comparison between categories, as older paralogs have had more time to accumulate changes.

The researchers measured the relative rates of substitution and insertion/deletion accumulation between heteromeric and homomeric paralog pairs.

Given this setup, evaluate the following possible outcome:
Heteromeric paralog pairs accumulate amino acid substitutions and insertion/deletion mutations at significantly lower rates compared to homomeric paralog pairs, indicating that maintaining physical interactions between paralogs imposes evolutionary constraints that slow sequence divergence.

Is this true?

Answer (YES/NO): YES